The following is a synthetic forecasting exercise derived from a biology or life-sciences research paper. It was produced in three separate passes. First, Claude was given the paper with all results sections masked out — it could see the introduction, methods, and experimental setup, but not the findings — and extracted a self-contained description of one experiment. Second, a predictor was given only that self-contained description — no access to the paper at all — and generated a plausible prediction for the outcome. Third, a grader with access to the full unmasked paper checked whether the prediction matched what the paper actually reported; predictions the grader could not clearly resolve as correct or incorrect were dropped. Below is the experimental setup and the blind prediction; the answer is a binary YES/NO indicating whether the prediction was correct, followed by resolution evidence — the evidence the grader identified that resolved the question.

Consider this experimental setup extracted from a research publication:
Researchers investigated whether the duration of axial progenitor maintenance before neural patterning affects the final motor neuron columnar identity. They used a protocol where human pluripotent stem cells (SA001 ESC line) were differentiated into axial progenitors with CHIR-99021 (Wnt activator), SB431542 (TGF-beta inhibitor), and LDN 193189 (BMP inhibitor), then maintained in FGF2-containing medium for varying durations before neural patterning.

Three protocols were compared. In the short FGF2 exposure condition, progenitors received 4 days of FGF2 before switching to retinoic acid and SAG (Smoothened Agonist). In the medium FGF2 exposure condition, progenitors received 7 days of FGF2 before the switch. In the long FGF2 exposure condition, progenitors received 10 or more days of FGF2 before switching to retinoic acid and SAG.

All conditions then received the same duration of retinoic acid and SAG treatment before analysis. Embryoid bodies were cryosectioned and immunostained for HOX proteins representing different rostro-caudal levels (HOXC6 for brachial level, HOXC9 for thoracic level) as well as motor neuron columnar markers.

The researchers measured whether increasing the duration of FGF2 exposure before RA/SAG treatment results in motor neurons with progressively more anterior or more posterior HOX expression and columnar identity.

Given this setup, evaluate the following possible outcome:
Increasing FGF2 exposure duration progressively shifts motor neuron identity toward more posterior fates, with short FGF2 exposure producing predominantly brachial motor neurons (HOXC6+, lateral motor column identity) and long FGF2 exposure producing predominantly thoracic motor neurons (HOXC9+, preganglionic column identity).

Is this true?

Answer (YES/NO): YES